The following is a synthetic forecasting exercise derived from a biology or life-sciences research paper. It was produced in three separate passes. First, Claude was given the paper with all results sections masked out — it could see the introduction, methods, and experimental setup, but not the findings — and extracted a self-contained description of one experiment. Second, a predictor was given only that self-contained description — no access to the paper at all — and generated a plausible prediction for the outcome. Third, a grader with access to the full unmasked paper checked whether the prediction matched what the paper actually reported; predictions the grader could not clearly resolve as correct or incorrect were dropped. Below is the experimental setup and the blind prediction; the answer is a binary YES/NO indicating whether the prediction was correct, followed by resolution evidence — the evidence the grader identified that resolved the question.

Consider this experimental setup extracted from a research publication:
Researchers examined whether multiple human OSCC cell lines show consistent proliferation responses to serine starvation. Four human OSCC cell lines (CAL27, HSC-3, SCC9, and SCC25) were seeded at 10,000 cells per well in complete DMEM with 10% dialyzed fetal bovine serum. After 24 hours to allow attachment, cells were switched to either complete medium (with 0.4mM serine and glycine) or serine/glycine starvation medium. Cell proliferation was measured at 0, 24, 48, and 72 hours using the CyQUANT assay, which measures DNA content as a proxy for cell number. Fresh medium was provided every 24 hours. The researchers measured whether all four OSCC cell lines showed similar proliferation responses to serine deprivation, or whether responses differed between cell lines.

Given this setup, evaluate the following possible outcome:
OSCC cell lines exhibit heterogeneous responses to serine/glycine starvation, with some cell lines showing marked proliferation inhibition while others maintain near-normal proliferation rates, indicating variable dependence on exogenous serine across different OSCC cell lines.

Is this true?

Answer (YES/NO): NO